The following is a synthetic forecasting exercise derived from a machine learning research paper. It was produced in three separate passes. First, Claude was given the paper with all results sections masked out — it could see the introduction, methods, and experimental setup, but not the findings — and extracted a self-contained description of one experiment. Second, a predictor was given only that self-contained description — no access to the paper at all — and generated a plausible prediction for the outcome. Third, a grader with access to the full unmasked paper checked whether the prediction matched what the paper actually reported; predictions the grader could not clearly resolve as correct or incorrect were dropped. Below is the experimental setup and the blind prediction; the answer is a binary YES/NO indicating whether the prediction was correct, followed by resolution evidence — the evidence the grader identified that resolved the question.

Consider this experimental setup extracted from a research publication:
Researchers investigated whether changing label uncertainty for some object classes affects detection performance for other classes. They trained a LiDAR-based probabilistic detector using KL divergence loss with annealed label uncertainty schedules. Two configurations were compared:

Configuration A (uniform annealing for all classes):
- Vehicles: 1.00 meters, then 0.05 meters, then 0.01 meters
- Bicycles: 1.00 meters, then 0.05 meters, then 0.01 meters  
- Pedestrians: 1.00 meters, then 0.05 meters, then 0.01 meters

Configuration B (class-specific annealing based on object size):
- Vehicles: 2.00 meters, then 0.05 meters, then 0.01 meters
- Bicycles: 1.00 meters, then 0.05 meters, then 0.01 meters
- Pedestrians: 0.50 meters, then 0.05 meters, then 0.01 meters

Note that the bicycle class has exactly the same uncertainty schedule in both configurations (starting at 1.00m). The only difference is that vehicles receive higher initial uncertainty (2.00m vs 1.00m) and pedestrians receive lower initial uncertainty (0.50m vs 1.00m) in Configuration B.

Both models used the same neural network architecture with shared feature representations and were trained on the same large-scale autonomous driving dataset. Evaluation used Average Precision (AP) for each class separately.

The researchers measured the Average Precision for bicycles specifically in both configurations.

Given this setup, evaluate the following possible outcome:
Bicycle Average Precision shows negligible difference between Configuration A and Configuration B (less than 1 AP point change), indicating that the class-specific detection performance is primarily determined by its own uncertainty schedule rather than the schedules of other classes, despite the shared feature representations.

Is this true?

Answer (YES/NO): NO